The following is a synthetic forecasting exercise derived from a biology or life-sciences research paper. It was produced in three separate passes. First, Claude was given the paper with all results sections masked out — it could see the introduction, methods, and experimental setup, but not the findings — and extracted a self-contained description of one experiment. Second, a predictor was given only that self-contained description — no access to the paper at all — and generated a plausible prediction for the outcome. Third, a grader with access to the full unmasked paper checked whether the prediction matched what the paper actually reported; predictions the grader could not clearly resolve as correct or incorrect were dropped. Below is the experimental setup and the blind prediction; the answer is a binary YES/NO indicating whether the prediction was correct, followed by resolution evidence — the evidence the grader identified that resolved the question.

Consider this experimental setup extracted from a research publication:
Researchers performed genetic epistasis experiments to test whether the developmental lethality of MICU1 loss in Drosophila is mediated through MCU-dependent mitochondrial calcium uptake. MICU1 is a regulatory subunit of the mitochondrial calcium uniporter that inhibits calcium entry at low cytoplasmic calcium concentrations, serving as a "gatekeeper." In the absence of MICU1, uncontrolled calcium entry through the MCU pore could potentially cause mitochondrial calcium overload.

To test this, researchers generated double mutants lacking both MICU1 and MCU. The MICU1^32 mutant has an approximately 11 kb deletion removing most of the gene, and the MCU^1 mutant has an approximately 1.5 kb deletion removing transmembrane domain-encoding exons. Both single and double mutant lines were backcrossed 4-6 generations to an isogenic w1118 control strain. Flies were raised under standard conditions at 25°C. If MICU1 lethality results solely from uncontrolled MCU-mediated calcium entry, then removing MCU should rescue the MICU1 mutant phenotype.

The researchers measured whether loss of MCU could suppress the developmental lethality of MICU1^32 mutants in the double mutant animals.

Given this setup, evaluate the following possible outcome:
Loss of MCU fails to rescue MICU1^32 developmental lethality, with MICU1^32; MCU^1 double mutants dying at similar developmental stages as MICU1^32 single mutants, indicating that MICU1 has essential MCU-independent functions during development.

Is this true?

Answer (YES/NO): YES